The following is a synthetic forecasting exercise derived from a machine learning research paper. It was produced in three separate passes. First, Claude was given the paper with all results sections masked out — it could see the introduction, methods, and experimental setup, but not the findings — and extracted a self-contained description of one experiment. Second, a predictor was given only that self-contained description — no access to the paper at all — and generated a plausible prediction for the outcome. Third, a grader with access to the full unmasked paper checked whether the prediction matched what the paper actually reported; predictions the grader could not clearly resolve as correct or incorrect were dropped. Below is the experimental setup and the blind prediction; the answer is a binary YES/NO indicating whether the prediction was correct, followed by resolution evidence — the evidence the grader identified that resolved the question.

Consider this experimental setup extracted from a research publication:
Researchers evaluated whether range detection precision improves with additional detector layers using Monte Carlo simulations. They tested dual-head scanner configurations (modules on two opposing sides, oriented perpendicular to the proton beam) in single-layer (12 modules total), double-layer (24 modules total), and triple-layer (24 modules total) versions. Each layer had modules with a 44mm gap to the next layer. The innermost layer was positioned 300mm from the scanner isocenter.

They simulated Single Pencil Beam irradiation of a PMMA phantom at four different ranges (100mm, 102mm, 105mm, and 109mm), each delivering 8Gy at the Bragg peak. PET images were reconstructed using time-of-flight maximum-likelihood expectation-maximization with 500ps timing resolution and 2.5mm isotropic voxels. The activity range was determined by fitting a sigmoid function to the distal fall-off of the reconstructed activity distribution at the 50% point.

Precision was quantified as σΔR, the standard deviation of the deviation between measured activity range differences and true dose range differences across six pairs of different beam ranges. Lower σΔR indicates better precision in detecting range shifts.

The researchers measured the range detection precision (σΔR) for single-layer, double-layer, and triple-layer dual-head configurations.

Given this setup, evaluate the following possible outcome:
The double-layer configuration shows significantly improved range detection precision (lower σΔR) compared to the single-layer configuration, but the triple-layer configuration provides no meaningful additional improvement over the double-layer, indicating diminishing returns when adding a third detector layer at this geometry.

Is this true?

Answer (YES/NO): NO